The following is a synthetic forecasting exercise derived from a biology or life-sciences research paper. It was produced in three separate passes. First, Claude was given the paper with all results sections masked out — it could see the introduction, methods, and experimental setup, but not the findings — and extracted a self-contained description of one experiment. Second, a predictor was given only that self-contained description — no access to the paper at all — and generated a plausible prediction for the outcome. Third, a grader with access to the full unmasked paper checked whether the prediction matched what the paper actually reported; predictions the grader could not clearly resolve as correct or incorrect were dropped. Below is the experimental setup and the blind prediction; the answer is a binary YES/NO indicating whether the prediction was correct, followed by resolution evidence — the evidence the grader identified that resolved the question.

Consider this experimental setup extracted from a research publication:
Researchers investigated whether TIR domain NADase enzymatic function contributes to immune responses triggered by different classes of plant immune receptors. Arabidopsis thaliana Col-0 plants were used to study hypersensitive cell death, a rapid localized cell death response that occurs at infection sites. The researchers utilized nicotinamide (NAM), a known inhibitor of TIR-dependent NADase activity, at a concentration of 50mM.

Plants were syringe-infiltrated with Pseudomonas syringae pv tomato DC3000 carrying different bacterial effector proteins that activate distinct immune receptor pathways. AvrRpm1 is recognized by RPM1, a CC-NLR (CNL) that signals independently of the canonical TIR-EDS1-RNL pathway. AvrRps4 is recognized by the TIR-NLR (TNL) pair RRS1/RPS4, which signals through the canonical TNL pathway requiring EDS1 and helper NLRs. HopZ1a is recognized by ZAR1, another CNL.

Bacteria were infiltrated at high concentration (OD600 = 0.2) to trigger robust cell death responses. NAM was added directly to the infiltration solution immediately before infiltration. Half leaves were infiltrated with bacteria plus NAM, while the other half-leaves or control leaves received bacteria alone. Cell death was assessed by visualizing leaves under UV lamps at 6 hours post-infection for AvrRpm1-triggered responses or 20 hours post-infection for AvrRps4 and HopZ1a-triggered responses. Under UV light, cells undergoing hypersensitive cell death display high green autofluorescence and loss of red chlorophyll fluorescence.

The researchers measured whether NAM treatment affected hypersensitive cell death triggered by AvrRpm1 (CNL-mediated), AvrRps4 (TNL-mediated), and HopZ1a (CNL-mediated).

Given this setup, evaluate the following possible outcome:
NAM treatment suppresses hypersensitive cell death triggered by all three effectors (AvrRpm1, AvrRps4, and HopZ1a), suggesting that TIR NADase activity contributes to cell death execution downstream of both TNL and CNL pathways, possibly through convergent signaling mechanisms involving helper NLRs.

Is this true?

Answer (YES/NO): NO